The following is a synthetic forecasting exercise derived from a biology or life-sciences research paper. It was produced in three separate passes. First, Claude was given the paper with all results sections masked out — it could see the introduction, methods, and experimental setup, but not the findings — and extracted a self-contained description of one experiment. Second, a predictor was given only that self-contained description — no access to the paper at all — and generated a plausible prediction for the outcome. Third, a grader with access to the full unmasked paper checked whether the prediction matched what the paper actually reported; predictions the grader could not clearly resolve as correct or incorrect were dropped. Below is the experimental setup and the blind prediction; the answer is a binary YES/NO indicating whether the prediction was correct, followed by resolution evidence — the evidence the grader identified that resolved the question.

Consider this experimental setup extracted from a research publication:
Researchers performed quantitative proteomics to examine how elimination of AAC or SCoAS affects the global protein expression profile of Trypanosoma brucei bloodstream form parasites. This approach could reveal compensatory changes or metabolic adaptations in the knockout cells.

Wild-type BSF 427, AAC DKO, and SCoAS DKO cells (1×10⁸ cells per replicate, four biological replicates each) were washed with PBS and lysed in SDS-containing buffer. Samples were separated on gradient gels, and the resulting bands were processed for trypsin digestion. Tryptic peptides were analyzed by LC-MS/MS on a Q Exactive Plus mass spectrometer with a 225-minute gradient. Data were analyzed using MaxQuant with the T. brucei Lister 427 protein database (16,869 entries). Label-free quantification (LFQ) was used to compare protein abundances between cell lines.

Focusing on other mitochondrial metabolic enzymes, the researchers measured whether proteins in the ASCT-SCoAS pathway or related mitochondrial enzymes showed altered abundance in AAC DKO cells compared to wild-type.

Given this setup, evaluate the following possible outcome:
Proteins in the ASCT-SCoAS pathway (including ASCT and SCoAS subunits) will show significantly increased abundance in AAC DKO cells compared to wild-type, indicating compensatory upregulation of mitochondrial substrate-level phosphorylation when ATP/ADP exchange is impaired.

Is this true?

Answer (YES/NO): NO